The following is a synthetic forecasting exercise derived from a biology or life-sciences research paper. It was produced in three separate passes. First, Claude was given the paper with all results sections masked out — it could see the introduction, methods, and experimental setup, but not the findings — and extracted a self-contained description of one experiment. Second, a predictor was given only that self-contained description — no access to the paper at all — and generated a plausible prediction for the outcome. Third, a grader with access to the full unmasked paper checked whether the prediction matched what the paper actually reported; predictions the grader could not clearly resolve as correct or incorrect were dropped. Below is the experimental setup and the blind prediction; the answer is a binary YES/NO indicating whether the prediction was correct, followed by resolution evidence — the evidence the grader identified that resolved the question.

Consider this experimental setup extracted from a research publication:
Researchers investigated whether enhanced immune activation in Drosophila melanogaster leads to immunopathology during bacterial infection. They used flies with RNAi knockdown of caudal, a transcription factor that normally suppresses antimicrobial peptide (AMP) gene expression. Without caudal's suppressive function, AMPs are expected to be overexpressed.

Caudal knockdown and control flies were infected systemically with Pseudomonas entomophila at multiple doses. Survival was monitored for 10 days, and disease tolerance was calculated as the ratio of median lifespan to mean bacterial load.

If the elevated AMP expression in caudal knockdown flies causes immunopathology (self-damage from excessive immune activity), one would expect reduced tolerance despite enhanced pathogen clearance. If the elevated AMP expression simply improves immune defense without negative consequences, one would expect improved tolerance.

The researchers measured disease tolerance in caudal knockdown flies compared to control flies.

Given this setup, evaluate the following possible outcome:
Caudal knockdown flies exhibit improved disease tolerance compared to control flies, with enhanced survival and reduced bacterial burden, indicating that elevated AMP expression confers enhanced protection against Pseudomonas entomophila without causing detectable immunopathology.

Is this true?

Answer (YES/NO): NO